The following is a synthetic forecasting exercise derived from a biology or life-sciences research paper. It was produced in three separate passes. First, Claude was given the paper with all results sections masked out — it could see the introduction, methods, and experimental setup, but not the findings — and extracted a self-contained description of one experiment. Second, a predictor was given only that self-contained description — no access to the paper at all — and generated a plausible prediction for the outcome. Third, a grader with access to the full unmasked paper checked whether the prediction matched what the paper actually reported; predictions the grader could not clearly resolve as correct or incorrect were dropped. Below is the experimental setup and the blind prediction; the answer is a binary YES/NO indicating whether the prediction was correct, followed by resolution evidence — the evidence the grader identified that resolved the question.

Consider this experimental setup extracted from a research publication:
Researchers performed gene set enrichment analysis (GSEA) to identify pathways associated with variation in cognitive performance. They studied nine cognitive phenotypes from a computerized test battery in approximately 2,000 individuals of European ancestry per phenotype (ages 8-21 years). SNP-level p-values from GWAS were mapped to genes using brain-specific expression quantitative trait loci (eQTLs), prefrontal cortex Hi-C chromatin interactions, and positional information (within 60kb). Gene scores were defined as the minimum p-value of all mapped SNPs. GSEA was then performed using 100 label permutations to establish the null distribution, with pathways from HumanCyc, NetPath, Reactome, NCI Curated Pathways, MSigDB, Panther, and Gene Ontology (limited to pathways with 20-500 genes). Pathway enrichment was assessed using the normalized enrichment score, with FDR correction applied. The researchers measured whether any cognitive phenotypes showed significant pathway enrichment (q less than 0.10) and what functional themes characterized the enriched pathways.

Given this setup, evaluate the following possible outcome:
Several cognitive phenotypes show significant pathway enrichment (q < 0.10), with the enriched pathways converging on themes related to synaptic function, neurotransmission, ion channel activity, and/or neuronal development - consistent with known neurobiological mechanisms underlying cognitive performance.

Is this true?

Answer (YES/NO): NO